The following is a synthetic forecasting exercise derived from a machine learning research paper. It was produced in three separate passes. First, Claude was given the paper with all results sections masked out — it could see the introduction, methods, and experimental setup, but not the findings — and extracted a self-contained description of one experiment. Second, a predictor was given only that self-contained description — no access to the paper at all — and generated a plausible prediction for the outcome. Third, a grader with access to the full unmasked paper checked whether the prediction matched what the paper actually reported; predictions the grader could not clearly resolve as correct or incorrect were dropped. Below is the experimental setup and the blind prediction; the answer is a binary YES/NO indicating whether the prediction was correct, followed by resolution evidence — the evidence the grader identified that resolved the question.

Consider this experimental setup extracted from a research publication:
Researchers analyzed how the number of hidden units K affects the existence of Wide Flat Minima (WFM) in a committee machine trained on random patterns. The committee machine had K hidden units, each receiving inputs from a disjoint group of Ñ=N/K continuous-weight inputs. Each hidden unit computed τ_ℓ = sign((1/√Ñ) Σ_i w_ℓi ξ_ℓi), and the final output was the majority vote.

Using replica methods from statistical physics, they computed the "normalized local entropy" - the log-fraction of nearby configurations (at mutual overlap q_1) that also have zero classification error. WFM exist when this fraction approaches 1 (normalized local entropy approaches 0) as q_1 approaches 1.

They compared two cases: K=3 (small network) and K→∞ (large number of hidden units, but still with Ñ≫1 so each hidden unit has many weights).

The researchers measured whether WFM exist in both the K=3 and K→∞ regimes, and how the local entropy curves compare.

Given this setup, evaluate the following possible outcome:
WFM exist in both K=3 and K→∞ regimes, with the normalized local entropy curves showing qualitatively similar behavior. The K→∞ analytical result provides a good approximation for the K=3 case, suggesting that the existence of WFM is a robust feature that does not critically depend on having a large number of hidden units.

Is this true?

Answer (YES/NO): NO